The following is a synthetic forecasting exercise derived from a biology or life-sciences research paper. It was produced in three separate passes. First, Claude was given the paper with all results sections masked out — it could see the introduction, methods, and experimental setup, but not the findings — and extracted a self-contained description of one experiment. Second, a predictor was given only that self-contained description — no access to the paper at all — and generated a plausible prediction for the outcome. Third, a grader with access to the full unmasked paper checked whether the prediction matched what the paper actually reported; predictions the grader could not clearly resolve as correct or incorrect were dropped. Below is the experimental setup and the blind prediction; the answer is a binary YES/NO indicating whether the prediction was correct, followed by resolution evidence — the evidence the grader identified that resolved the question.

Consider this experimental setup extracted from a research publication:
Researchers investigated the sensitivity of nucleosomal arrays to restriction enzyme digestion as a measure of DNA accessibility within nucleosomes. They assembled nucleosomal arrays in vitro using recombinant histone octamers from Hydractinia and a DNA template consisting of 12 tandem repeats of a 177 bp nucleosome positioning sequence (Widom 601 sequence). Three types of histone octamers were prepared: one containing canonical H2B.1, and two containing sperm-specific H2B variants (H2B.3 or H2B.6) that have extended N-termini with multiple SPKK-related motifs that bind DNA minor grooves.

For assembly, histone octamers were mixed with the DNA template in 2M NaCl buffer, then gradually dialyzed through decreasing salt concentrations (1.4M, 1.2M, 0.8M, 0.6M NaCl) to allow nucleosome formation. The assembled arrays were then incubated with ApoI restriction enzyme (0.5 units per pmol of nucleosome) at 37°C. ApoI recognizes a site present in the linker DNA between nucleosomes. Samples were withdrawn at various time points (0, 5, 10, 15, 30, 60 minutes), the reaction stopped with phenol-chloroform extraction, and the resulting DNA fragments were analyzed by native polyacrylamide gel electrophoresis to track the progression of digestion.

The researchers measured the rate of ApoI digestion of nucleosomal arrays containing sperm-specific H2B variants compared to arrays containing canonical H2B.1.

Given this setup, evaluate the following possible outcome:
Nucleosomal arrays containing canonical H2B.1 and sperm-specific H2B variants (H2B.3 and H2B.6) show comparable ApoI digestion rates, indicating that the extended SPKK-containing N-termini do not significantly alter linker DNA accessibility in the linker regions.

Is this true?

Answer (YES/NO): NO